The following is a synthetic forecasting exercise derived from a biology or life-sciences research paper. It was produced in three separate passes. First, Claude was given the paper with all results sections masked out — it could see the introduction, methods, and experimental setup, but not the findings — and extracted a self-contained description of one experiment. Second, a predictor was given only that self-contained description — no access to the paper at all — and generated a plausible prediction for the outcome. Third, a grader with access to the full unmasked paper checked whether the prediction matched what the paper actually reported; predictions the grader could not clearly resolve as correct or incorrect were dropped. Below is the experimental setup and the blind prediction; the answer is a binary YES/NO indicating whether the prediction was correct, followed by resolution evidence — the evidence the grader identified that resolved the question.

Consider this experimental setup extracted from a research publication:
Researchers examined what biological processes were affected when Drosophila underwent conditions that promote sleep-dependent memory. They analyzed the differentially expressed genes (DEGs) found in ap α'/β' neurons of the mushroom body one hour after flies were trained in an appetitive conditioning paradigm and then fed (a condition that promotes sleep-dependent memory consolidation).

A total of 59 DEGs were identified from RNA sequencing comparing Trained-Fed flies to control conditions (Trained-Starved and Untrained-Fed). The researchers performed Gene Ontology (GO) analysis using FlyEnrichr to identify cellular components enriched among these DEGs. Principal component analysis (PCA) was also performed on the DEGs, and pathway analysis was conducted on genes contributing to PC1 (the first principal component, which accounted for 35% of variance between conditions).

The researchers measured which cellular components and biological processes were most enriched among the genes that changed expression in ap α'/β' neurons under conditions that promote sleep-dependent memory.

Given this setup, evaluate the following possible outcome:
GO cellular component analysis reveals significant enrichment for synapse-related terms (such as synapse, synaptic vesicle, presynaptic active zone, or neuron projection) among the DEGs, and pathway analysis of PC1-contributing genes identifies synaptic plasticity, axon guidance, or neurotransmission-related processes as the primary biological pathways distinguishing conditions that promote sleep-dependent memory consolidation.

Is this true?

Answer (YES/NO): NO